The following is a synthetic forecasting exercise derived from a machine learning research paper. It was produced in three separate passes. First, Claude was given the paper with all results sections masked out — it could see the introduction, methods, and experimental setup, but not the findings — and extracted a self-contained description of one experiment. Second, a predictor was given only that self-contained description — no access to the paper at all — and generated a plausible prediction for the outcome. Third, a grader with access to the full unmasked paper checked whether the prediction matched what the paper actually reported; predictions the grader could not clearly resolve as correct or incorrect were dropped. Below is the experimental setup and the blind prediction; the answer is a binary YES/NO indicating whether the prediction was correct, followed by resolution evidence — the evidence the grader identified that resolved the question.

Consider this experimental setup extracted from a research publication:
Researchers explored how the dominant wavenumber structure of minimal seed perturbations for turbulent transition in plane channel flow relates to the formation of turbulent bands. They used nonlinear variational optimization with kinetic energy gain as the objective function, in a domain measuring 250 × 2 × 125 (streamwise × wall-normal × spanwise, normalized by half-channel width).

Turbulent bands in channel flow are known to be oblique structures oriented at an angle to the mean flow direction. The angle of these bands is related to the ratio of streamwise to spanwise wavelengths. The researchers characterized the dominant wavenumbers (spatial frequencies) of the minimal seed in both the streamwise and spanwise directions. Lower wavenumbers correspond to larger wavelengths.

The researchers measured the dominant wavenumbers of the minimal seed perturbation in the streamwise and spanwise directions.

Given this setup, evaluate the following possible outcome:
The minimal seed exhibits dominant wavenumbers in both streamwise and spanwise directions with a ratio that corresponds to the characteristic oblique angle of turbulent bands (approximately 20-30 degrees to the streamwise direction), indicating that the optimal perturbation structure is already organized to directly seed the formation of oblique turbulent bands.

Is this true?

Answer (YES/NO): NO